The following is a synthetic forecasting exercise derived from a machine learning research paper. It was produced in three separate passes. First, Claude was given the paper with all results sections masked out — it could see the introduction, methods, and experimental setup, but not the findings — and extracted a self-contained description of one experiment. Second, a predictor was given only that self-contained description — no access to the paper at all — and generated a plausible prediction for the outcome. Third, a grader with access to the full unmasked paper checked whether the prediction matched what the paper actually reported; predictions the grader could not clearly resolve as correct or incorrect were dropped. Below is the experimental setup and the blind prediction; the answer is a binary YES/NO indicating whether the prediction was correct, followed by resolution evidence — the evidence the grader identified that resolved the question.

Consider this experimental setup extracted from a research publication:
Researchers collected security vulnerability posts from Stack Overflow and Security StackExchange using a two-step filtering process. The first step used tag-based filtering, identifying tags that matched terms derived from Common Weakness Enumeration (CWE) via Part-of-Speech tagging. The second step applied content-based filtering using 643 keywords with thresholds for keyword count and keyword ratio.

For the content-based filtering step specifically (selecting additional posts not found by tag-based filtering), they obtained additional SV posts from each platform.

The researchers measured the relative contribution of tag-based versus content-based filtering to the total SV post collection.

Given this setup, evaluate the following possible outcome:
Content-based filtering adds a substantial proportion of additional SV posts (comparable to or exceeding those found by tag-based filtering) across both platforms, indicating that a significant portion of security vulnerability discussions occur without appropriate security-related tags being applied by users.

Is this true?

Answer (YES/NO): NO